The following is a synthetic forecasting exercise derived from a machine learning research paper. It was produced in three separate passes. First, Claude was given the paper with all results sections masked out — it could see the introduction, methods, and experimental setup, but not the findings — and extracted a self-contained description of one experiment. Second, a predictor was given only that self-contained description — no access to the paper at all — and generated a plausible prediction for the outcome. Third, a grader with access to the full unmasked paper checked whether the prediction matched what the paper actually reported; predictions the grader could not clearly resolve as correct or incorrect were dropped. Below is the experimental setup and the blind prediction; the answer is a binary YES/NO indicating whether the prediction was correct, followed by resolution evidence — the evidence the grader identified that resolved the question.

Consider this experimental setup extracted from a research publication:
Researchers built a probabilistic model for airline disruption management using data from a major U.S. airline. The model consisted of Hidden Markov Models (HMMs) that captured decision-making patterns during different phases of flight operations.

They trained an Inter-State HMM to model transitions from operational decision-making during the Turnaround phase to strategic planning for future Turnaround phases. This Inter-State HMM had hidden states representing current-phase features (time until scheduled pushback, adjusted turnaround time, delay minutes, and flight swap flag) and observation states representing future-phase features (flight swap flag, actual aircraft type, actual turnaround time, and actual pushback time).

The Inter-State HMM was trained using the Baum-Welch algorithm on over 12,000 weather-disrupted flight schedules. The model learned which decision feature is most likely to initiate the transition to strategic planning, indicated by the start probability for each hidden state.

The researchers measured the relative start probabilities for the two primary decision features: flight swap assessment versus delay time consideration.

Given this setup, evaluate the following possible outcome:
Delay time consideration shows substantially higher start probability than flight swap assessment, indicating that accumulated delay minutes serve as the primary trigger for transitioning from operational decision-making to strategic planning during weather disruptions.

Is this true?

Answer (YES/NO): NO